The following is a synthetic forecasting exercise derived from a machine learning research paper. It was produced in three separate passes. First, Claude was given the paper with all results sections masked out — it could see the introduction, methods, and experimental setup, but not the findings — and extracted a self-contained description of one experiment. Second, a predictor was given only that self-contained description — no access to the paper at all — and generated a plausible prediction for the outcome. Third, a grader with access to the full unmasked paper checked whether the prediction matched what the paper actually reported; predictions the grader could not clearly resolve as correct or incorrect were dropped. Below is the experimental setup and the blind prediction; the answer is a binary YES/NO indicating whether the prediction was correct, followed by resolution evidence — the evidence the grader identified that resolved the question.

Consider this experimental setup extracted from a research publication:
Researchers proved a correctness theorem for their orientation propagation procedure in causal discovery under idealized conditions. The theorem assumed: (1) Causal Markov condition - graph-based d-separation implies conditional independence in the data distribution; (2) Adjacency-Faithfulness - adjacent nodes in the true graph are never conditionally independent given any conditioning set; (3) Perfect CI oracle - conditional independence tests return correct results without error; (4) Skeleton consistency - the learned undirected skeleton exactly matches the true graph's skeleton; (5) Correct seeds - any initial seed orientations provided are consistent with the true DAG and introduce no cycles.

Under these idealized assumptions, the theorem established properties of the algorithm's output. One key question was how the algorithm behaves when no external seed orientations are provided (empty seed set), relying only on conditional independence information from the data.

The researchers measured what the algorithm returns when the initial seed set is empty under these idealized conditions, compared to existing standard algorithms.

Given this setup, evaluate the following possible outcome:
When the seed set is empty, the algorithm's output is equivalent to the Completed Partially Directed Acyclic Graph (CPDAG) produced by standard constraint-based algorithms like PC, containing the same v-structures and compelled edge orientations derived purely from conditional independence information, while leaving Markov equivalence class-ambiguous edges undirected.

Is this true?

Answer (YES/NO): YES